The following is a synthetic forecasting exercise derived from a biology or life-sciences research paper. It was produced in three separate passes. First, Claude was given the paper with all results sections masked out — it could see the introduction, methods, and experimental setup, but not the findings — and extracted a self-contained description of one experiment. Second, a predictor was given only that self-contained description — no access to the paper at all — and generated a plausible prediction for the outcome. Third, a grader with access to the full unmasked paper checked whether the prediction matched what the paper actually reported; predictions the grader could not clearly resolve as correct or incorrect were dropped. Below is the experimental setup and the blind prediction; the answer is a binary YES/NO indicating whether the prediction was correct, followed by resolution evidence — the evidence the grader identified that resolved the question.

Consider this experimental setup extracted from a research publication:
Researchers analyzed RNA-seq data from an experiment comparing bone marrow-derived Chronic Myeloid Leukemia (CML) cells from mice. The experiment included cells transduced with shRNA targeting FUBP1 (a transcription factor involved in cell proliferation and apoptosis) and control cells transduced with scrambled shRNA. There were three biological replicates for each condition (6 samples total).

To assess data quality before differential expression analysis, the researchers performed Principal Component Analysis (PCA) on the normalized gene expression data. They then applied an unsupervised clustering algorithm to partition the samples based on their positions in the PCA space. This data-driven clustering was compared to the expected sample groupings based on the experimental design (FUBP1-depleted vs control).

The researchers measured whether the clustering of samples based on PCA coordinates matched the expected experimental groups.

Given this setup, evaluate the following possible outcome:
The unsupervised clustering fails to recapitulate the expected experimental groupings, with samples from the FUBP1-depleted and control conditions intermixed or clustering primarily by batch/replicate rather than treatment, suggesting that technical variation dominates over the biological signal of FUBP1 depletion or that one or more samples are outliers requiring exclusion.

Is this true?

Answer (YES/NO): YES